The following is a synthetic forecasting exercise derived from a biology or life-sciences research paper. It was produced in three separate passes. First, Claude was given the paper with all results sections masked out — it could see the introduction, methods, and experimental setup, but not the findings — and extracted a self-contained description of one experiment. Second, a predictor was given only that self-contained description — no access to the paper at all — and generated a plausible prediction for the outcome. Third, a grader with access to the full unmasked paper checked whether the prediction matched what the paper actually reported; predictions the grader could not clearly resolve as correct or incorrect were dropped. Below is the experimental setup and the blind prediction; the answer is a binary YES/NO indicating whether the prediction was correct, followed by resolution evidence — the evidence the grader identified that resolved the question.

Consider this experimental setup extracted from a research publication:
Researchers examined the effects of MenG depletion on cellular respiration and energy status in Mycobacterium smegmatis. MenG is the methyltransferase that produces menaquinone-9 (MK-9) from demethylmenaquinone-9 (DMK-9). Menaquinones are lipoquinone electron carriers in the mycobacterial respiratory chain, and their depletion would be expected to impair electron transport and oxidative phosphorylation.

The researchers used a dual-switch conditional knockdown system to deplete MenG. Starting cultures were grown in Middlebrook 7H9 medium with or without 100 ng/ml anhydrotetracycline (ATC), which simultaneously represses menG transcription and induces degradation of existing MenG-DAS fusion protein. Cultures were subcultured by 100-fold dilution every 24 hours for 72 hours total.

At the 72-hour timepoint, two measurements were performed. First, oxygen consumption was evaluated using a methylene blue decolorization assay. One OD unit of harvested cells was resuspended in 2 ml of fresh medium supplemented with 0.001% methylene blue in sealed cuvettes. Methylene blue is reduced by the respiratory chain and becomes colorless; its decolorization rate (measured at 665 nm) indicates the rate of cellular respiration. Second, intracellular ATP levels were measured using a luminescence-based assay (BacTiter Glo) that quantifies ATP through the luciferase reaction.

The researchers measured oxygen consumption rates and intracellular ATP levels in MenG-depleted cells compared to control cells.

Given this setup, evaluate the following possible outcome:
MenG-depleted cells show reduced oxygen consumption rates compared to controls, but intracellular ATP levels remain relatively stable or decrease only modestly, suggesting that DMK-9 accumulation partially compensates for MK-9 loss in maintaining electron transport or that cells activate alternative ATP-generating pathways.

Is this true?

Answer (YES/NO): NO